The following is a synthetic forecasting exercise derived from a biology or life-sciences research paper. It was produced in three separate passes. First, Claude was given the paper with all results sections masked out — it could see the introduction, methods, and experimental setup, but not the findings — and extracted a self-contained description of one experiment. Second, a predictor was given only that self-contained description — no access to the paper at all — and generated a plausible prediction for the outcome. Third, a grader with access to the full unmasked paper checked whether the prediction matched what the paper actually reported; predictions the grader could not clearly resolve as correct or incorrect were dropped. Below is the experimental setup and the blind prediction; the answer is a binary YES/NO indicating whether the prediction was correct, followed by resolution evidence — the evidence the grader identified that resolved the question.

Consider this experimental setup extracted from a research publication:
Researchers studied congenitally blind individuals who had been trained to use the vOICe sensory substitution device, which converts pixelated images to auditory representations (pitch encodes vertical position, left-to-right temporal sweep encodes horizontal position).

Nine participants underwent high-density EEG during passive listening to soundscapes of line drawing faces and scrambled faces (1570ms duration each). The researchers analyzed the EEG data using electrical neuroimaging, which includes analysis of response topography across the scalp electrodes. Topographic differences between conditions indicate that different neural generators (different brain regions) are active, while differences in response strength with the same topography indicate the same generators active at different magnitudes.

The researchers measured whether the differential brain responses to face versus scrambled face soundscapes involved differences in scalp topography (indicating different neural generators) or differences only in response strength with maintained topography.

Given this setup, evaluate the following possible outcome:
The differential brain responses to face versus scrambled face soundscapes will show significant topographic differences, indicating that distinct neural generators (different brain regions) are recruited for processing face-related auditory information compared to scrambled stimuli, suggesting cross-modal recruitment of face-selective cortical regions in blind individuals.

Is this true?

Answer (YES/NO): YES